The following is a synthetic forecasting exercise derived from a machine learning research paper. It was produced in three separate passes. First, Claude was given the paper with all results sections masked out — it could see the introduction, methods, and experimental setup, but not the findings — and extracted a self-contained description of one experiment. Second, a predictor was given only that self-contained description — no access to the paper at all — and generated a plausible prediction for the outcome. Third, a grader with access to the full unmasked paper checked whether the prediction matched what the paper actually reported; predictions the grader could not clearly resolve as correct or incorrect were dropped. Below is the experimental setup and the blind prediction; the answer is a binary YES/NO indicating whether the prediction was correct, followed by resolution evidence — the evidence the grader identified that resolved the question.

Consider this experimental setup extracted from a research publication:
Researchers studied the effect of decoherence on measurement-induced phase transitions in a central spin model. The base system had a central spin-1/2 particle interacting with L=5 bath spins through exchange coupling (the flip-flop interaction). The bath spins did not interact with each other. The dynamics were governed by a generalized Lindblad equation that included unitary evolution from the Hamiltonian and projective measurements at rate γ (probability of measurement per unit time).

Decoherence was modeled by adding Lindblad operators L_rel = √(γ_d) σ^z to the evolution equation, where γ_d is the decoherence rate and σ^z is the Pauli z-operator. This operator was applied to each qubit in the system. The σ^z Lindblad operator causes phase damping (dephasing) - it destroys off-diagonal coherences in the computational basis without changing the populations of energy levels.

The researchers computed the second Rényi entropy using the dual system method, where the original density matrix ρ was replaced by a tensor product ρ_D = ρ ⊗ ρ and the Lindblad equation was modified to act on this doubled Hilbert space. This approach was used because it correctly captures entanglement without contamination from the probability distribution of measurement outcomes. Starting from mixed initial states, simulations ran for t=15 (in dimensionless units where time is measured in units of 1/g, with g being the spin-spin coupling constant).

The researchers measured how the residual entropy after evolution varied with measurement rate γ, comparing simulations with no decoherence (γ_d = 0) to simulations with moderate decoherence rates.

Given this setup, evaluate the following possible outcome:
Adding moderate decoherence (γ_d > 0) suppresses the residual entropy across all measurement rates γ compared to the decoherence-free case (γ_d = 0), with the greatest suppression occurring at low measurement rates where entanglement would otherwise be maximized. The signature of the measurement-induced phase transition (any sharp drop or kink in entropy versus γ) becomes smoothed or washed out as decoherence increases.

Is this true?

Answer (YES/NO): NO